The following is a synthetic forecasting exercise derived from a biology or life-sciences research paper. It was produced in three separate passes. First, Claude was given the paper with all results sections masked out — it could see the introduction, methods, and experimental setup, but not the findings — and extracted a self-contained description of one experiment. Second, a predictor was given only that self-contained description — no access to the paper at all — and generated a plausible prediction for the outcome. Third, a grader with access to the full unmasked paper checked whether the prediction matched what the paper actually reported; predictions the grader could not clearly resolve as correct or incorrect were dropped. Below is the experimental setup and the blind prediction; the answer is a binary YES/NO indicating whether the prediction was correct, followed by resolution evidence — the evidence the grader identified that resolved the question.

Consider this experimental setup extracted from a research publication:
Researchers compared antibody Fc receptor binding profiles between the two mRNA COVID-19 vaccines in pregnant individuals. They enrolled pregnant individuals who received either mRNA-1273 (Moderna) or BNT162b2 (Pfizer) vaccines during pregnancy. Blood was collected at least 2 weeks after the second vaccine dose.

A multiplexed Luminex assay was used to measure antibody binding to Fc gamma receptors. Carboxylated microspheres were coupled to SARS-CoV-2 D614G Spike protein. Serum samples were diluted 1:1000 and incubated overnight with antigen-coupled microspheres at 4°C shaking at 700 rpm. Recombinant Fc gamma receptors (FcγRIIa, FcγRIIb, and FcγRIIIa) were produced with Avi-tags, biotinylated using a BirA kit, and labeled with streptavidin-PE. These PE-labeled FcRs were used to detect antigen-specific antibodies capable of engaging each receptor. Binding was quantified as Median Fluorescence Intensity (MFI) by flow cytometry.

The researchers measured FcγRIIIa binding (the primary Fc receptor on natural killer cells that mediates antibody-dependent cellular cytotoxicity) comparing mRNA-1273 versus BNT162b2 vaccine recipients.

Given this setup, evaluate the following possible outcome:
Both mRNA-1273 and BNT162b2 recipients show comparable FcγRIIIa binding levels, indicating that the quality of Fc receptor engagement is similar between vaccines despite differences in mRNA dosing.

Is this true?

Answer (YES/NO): YES